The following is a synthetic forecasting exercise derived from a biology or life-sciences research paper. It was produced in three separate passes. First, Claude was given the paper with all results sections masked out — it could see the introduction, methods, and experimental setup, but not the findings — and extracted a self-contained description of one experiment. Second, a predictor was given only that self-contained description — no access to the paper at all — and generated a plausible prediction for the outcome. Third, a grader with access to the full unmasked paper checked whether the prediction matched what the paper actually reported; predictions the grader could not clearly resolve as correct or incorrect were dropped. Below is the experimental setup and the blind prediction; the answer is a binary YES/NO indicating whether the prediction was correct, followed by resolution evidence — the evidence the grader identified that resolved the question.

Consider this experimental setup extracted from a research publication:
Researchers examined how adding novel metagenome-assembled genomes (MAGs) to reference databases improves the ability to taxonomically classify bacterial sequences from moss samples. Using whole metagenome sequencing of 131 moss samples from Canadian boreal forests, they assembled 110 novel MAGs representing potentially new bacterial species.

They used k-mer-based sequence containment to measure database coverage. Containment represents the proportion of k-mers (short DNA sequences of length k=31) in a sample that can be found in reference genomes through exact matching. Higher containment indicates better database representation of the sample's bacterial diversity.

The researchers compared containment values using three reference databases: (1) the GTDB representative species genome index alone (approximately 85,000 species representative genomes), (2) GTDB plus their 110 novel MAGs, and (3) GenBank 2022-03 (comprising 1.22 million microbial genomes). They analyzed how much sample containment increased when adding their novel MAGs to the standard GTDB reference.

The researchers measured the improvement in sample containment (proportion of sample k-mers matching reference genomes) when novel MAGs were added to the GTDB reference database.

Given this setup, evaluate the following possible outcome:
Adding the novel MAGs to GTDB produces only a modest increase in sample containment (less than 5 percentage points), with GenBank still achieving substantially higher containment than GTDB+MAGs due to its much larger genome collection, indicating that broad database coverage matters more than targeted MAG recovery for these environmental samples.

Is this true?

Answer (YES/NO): NO